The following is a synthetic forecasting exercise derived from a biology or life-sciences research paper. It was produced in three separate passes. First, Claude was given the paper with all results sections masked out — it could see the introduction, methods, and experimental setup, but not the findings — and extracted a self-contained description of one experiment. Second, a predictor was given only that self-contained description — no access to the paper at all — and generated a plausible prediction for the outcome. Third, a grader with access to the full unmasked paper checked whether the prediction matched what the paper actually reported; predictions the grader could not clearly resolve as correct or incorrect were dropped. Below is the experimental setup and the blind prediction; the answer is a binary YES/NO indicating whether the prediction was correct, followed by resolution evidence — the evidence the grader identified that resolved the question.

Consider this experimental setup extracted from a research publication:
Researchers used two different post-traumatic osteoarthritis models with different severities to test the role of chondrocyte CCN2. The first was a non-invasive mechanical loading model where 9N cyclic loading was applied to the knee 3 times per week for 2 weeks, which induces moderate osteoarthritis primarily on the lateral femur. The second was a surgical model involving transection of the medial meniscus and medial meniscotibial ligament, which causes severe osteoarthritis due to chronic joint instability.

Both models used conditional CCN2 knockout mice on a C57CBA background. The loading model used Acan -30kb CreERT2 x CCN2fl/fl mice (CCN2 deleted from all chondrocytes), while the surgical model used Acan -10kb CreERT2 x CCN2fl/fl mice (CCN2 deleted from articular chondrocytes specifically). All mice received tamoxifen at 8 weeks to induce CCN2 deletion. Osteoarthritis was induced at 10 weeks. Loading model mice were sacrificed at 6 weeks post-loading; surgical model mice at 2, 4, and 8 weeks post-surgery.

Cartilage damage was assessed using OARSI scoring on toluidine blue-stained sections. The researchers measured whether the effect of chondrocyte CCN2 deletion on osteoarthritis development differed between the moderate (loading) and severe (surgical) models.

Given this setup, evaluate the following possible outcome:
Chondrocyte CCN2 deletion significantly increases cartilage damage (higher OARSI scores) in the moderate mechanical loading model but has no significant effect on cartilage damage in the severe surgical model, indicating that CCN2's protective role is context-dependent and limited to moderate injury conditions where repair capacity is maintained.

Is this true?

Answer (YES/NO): NO